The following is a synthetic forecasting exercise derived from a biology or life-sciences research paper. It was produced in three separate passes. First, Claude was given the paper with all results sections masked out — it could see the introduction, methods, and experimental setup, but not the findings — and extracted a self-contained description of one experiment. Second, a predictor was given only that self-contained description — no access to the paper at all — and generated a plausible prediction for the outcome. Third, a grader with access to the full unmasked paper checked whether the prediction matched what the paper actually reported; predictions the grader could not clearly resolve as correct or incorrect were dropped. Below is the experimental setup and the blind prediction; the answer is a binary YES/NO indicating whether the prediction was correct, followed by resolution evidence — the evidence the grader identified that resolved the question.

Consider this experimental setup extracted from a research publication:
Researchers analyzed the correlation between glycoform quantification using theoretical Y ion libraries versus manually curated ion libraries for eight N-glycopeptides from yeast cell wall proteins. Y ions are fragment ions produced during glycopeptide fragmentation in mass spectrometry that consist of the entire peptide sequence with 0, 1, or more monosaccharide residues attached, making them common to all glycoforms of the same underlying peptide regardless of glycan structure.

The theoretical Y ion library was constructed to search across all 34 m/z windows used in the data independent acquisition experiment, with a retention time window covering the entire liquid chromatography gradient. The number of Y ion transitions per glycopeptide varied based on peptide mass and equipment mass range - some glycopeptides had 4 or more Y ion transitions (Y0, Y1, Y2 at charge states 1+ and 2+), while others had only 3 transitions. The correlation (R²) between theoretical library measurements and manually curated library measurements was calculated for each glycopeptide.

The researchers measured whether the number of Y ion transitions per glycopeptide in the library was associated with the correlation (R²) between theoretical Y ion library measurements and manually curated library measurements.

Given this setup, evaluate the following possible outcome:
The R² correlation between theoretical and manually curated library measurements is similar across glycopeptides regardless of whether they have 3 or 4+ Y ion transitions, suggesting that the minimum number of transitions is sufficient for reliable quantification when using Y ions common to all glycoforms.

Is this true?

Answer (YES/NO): NO